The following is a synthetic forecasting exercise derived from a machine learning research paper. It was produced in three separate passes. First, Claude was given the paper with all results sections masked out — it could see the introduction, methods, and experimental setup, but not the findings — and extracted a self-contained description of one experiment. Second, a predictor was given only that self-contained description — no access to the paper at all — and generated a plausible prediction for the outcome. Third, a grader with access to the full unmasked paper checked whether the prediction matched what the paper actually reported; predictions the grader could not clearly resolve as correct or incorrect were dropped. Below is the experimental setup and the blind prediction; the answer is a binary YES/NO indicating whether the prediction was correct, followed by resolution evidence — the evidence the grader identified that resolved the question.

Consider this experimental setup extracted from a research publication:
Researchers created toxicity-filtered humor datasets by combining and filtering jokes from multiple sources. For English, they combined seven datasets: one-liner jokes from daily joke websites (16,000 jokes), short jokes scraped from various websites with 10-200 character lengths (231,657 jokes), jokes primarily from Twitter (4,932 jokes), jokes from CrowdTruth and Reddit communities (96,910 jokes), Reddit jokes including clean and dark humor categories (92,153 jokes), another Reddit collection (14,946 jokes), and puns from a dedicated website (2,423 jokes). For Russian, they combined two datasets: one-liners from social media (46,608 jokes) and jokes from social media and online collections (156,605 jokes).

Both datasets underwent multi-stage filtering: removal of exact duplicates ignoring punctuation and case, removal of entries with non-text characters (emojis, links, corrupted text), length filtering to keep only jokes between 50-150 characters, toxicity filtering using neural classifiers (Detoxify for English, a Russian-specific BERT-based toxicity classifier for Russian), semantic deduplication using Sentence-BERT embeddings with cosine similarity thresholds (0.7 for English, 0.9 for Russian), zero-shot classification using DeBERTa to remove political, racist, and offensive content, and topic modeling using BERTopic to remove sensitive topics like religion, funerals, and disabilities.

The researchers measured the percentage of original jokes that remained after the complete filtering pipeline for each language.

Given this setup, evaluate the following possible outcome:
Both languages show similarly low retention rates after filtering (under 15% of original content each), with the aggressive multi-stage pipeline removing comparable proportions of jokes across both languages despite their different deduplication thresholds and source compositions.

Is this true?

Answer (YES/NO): NO